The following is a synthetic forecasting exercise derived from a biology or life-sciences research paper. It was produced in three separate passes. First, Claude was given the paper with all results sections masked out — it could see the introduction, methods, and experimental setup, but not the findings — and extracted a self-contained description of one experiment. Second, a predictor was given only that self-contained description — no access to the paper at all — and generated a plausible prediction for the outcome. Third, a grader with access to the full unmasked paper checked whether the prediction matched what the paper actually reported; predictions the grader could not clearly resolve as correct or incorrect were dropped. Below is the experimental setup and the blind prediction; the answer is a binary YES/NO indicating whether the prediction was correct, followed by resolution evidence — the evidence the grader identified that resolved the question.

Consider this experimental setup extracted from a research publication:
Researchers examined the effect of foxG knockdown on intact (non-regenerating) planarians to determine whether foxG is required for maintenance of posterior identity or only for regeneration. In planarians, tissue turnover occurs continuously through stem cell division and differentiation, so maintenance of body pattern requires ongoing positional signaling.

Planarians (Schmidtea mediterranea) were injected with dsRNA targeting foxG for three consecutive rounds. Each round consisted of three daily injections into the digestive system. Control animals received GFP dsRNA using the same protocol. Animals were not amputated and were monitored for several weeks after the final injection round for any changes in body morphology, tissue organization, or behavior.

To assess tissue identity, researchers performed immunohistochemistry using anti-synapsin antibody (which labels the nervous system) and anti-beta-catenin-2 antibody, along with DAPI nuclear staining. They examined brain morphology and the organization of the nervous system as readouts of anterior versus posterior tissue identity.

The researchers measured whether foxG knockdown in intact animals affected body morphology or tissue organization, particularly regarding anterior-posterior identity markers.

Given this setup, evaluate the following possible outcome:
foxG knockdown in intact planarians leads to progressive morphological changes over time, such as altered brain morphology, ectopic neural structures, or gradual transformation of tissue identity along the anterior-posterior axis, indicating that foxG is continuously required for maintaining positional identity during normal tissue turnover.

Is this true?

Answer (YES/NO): NO